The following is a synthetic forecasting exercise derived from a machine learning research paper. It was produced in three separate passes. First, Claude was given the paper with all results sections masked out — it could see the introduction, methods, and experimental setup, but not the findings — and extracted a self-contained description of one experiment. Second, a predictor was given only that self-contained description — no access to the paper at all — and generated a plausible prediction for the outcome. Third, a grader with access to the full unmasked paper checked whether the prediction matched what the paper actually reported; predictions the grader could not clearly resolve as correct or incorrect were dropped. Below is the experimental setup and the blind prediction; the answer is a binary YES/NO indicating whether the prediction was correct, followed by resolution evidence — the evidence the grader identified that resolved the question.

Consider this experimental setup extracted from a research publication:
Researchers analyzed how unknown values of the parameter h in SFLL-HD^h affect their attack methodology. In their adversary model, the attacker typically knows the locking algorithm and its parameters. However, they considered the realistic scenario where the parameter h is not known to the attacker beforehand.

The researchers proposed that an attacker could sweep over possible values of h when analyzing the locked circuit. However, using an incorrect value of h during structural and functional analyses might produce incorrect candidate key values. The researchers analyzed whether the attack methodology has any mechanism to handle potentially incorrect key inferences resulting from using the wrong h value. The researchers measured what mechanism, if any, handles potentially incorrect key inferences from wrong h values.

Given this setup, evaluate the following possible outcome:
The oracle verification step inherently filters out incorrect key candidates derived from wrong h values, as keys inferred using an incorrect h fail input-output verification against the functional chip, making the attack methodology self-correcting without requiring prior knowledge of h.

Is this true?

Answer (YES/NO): YES